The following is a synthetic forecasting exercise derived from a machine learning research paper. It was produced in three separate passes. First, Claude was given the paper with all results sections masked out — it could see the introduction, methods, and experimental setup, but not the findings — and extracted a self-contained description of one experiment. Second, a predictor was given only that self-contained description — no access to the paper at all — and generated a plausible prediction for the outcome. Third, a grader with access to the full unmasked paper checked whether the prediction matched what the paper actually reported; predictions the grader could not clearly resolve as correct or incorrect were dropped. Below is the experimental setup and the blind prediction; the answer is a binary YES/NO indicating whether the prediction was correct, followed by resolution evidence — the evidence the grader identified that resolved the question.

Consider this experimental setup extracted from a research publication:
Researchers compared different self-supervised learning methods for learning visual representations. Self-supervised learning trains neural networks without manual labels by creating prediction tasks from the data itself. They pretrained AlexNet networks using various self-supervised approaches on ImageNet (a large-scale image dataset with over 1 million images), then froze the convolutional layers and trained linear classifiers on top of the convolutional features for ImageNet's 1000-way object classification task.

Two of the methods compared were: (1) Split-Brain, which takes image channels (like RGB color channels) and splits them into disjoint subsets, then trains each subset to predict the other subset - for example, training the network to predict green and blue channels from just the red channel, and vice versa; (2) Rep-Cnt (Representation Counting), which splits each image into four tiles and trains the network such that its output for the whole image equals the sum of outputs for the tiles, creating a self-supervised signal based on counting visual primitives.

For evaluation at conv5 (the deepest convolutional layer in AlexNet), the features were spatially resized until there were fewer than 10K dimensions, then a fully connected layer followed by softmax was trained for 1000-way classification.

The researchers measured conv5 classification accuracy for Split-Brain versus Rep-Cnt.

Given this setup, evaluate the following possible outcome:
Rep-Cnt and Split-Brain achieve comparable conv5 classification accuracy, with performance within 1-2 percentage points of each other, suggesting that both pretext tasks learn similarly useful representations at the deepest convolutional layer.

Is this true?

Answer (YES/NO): NO